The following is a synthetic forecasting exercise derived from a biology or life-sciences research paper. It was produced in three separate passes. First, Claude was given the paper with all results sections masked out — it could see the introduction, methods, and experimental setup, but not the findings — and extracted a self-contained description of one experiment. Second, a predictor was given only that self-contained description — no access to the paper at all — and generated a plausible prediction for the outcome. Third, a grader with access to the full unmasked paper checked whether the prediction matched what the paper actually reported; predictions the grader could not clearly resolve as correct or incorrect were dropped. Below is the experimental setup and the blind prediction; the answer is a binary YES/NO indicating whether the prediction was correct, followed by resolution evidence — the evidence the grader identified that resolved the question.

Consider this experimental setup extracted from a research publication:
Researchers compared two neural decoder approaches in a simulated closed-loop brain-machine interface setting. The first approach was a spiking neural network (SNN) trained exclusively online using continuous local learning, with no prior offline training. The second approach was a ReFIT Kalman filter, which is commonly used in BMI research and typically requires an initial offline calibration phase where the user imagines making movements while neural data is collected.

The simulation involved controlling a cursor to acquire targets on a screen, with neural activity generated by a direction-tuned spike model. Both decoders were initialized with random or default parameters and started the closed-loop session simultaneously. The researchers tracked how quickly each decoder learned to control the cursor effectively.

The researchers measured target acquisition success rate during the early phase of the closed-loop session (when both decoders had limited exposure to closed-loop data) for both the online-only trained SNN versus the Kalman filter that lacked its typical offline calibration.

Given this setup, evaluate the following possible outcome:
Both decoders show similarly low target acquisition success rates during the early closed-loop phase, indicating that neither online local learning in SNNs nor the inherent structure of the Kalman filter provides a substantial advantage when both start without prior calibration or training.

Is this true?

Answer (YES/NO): NO